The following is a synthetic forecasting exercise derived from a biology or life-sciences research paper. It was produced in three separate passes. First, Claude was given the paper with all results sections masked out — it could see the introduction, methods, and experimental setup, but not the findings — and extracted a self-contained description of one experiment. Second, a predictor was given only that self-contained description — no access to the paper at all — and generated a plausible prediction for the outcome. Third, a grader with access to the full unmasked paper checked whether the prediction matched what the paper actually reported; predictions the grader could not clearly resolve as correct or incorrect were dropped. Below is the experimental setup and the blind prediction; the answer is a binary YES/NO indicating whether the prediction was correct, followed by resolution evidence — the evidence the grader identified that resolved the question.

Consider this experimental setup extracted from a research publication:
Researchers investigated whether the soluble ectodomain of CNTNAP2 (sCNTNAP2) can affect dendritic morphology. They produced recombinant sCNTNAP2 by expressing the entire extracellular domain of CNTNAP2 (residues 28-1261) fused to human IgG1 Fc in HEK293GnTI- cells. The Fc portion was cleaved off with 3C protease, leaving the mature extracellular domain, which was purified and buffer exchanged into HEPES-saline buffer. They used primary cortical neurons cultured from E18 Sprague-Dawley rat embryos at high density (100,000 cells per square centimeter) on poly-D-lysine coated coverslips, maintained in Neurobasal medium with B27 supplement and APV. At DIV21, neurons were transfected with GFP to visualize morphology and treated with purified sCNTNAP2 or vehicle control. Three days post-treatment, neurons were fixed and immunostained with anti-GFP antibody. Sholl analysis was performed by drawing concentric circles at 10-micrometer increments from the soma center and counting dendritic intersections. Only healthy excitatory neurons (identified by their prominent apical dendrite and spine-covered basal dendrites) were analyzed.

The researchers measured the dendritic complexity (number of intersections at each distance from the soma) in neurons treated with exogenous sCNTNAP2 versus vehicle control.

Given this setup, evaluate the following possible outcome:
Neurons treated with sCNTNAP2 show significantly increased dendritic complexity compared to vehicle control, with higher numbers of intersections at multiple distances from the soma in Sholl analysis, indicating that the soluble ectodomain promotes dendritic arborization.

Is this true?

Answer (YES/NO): YES